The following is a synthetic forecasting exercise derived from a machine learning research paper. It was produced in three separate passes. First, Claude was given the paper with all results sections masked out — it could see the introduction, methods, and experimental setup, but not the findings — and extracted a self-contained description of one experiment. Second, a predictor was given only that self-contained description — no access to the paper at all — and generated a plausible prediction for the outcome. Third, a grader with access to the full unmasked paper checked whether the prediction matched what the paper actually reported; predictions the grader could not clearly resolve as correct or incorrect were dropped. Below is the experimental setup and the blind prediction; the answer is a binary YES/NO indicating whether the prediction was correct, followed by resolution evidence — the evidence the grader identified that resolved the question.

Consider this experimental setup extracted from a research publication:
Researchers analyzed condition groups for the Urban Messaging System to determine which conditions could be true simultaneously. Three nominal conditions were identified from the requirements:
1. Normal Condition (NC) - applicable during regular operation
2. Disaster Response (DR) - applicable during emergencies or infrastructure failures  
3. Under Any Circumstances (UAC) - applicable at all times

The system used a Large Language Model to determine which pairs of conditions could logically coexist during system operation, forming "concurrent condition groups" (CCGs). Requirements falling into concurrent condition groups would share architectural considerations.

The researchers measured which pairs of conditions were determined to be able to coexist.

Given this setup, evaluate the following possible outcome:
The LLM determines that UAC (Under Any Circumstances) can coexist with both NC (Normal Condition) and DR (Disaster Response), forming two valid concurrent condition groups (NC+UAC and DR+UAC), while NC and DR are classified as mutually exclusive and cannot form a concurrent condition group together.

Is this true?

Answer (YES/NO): YES